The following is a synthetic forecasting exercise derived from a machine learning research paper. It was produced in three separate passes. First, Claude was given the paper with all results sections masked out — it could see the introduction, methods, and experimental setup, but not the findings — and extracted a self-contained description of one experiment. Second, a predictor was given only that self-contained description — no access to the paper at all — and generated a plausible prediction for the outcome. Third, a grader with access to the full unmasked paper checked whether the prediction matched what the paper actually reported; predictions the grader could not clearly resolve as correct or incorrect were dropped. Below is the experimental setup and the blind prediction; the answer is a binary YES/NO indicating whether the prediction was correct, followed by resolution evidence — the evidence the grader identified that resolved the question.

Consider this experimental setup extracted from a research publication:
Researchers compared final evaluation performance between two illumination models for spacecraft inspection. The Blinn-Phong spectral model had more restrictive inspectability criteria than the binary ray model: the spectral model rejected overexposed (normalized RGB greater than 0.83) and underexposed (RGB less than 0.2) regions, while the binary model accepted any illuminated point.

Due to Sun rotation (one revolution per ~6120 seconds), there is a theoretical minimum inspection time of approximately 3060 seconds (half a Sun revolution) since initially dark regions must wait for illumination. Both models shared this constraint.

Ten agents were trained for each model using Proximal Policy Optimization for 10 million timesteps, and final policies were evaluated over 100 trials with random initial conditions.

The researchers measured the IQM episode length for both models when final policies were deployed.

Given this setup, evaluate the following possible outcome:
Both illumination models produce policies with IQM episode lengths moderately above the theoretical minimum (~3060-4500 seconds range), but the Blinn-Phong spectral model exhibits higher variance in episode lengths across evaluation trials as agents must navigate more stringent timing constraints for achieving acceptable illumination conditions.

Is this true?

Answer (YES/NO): NO